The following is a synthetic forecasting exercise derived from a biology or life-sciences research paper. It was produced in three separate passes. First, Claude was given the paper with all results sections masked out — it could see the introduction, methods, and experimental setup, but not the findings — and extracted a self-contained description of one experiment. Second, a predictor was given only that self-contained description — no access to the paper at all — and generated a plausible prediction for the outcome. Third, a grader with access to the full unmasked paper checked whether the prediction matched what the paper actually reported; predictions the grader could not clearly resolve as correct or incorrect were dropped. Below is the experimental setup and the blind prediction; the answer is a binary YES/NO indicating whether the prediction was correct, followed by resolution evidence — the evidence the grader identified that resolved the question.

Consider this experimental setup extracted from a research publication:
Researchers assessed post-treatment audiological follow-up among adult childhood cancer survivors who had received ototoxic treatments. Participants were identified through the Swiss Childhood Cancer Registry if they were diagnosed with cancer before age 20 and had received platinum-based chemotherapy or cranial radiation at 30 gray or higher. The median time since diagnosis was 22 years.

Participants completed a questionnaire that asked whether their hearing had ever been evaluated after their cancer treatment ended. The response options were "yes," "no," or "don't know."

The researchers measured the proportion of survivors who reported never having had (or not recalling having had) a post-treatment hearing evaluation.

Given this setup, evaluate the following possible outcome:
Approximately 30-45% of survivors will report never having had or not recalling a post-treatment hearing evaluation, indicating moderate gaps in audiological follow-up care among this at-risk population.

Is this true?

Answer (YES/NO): NO